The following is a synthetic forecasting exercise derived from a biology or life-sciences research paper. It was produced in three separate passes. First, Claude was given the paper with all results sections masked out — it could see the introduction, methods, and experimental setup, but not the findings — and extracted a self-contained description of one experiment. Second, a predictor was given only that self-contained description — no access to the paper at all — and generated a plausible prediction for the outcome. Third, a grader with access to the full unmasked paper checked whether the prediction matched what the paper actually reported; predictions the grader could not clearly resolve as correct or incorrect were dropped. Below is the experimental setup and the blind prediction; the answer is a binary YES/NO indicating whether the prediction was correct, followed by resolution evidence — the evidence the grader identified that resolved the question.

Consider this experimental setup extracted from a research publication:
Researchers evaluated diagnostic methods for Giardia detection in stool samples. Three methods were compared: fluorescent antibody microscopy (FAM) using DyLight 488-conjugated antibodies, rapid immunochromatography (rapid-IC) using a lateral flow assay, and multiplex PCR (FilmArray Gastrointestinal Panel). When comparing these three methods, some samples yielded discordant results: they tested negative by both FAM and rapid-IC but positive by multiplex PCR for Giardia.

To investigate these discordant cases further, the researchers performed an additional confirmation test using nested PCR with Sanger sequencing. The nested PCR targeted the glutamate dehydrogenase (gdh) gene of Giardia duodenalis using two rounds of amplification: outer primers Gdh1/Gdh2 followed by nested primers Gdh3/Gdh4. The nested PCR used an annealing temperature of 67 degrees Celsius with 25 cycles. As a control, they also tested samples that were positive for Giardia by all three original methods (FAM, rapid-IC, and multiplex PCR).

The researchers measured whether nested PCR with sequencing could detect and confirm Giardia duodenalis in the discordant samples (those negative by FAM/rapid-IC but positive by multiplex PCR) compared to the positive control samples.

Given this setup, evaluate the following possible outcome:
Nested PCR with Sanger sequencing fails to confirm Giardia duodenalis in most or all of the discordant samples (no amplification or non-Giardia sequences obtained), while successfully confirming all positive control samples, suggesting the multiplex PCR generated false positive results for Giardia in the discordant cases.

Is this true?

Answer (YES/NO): YES